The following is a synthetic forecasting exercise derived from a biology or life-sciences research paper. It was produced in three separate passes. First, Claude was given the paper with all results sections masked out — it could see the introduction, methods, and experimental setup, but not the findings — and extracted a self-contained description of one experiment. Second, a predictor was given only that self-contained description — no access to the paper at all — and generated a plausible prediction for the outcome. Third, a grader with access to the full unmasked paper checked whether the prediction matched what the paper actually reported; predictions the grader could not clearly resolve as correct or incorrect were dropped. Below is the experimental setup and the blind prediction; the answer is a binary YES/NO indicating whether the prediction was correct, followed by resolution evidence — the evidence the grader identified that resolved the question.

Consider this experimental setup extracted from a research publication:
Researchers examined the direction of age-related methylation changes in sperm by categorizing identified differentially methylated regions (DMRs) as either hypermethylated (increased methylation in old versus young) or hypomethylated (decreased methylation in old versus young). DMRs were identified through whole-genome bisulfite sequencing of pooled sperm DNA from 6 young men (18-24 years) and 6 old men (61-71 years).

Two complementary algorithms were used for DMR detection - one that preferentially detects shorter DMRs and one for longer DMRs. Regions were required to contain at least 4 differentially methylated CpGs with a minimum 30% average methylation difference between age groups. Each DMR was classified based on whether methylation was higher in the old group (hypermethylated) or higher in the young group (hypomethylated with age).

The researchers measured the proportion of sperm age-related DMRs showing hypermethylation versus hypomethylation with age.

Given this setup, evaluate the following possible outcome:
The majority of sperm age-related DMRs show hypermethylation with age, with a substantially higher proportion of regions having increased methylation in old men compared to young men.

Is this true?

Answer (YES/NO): NO